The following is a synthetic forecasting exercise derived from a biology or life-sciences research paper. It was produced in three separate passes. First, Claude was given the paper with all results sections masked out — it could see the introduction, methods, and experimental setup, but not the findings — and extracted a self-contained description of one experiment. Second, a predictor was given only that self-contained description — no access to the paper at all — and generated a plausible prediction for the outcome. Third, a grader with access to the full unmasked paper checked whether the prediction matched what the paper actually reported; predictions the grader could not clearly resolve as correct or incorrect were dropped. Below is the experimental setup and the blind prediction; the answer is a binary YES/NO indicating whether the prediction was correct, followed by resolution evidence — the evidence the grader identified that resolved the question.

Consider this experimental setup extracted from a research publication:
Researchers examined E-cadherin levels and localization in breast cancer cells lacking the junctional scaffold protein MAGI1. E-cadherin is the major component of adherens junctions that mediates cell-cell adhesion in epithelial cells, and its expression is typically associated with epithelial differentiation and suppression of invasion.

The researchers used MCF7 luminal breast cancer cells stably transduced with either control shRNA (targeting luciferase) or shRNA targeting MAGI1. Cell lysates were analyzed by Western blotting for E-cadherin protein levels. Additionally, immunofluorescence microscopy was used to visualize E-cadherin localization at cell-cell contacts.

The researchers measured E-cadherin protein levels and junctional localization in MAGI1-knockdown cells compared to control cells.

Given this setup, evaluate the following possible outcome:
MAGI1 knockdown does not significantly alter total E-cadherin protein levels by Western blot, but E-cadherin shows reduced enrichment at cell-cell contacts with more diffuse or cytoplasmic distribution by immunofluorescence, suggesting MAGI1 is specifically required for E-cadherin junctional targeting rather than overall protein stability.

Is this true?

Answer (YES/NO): NO